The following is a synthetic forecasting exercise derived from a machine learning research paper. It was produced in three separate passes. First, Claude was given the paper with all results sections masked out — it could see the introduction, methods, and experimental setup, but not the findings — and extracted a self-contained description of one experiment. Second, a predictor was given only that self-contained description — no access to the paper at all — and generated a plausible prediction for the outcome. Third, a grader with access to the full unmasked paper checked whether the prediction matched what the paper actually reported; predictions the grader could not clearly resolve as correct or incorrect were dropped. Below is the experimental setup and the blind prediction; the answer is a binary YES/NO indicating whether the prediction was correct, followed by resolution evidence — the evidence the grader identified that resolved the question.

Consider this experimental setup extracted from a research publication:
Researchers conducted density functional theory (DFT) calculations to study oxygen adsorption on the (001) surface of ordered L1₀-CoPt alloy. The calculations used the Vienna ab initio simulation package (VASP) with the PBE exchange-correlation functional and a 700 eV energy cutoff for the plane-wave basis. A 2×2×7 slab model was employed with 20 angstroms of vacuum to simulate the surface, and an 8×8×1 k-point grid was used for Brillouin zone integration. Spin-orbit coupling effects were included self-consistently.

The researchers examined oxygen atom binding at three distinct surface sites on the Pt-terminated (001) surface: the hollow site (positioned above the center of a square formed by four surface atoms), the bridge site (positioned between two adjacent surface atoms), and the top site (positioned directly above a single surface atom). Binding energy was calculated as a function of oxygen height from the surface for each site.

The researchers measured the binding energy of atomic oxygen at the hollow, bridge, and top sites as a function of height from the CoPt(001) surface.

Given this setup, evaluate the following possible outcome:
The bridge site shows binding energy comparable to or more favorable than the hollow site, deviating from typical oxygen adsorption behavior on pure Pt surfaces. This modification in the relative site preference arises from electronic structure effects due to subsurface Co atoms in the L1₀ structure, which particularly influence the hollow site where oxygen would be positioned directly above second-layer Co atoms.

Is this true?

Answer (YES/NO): NO